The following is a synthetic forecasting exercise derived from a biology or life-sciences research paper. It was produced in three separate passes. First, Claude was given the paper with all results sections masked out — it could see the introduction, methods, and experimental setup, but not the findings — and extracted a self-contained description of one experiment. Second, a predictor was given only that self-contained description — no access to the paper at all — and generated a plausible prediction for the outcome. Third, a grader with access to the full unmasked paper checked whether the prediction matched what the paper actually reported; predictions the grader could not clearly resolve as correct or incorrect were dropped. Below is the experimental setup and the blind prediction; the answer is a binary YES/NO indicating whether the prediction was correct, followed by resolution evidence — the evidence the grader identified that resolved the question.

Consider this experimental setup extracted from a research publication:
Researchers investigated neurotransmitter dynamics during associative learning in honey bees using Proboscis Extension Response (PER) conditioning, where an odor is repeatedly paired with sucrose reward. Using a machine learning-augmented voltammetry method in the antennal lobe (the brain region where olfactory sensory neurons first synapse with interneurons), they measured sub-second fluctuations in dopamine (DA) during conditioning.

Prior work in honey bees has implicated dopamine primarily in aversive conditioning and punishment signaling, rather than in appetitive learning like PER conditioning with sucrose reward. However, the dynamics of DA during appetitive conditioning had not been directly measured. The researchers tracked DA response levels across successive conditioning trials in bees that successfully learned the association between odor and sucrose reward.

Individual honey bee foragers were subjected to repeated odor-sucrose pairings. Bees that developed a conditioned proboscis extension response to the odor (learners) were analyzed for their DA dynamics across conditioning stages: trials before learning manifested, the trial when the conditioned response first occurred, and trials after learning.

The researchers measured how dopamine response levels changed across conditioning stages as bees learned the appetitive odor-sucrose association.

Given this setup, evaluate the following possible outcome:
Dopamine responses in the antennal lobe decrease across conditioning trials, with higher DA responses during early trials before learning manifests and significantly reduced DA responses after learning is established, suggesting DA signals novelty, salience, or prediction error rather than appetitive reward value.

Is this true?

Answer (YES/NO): YES